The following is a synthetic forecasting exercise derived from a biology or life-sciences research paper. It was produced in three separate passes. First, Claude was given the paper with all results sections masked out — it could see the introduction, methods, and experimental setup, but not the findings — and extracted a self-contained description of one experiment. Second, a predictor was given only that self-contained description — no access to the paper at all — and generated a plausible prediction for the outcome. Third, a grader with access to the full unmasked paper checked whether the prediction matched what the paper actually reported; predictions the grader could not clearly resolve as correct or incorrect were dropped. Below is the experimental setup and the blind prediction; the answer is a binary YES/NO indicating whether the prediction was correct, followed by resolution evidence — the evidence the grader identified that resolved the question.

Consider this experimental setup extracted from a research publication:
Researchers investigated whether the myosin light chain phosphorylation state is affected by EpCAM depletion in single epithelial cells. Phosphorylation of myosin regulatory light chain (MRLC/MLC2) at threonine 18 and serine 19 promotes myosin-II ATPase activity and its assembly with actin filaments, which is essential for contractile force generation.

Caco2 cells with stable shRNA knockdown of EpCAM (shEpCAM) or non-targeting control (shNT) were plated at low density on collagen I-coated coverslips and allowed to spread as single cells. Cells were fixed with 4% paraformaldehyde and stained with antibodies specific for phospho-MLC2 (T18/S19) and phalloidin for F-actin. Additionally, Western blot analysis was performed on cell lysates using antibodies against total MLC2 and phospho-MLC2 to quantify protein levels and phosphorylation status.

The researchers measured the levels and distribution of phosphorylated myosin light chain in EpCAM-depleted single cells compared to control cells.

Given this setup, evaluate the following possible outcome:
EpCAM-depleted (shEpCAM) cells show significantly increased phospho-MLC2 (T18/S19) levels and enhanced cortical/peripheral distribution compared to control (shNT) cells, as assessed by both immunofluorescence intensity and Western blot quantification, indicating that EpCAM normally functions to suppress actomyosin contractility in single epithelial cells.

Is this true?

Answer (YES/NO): YES